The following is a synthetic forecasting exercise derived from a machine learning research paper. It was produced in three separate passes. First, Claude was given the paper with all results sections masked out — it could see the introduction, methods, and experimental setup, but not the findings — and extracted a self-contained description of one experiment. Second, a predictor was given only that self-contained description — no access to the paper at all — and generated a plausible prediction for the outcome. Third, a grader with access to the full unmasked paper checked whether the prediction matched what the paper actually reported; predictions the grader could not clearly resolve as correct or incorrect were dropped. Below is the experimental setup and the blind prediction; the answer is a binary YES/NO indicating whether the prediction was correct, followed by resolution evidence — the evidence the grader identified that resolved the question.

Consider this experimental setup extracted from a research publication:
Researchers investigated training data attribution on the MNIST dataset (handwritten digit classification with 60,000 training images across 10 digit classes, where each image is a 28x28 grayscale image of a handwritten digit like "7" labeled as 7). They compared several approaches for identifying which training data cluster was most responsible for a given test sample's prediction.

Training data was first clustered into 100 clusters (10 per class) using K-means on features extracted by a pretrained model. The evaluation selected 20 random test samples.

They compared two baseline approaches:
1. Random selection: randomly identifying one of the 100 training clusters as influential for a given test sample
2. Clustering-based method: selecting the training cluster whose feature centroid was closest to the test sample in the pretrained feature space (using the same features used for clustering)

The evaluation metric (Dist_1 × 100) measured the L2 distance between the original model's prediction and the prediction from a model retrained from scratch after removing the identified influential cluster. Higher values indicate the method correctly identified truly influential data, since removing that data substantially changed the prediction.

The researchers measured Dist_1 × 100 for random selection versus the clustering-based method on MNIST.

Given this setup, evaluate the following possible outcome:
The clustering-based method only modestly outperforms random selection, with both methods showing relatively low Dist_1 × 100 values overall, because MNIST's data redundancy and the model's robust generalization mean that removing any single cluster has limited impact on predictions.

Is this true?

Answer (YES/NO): NO